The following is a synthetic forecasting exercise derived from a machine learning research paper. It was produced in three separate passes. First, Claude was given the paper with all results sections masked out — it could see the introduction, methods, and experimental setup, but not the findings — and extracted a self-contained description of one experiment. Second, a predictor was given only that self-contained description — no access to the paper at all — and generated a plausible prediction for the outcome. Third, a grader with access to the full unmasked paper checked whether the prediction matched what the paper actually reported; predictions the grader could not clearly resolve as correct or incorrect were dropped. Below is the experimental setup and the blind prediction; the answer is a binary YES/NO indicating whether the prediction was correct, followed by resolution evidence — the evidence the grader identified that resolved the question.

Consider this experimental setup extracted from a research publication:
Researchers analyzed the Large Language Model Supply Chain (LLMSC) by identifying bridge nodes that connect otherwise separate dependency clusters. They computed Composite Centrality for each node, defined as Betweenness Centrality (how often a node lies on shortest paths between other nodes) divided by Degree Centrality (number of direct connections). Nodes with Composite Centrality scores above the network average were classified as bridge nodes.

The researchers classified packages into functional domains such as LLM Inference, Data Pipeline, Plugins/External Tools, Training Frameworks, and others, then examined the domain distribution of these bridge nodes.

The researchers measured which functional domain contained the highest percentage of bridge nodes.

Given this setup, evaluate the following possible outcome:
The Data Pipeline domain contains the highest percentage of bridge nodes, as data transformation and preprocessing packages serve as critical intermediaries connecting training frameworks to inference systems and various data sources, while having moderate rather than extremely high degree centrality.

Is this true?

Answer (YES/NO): NO